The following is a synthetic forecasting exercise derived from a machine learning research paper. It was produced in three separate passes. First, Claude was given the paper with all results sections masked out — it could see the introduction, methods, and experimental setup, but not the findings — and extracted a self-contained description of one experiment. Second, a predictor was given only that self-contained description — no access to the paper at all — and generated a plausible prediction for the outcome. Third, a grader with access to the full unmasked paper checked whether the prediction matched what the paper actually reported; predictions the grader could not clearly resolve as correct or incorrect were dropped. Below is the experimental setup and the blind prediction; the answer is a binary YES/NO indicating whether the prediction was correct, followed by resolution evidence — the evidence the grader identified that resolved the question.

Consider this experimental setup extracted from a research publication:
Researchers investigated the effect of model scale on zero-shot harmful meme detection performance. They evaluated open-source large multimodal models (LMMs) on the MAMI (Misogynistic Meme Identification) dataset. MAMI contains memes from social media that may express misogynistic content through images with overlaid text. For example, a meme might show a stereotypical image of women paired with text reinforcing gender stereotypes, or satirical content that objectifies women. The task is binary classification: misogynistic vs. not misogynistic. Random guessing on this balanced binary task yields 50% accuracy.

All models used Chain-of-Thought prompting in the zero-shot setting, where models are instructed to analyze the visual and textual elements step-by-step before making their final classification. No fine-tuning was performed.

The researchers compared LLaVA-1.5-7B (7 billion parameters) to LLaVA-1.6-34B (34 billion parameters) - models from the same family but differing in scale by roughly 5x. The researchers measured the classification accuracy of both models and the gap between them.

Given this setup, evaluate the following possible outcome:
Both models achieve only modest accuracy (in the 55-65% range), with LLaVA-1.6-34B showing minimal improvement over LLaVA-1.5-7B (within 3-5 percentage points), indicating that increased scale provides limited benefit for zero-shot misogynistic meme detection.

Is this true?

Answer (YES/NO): NO